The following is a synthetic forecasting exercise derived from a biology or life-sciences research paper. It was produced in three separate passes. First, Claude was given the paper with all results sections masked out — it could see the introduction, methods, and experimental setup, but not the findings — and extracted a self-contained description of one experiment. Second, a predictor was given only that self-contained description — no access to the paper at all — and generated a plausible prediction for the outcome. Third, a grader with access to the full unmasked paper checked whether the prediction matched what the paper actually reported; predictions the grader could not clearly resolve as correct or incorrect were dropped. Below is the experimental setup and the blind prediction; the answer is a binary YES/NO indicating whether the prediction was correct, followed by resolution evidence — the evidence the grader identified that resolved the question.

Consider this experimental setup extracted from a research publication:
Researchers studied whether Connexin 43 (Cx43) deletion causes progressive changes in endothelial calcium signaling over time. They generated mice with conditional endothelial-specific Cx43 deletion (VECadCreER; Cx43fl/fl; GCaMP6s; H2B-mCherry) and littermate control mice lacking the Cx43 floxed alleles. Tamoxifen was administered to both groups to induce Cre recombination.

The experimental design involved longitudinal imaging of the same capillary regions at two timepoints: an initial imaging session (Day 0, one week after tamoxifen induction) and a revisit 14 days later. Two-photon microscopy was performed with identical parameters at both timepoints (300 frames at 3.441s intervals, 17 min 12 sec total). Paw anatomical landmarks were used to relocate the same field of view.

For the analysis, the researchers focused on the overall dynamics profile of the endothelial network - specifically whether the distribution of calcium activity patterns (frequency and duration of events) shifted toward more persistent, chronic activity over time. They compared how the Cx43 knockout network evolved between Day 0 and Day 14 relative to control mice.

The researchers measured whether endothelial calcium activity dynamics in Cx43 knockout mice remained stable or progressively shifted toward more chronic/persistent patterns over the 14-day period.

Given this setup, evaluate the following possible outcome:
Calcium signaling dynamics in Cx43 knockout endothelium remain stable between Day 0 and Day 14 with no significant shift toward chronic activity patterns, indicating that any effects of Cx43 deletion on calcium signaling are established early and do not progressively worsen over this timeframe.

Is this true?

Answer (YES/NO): NO